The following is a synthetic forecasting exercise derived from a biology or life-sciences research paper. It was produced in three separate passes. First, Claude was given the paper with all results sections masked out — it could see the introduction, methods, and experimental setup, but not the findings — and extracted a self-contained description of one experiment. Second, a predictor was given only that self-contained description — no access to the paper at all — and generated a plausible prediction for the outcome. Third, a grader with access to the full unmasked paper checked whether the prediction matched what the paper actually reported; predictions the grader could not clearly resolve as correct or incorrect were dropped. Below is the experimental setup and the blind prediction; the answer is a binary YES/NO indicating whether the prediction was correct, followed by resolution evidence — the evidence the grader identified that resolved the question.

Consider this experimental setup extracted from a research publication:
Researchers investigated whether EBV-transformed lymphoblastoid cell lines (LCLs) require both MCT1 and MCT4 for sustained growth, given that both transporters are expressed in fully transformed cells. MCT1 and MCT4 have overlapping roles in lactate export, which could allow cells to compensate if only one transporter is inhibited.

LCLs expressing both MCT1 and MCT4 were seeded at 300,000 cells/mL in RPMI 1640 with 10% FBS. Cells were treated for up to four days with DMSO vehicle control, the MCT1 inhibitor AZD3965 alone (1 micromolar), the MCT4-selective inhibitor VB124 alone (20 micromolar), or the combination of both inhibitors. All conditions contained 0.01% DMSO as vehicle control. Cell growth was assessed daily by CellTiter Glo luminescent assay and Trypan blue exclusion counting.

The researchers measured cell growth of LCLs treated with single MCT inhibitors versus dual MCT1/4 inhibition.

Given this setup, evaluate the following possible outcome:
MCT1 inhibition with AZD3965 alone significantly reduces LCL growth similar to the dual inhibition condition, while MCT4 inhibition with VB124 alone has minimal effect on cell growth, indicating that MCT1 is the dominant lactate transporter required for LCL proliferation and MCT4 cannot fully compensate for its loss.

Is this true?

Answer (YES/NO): NO